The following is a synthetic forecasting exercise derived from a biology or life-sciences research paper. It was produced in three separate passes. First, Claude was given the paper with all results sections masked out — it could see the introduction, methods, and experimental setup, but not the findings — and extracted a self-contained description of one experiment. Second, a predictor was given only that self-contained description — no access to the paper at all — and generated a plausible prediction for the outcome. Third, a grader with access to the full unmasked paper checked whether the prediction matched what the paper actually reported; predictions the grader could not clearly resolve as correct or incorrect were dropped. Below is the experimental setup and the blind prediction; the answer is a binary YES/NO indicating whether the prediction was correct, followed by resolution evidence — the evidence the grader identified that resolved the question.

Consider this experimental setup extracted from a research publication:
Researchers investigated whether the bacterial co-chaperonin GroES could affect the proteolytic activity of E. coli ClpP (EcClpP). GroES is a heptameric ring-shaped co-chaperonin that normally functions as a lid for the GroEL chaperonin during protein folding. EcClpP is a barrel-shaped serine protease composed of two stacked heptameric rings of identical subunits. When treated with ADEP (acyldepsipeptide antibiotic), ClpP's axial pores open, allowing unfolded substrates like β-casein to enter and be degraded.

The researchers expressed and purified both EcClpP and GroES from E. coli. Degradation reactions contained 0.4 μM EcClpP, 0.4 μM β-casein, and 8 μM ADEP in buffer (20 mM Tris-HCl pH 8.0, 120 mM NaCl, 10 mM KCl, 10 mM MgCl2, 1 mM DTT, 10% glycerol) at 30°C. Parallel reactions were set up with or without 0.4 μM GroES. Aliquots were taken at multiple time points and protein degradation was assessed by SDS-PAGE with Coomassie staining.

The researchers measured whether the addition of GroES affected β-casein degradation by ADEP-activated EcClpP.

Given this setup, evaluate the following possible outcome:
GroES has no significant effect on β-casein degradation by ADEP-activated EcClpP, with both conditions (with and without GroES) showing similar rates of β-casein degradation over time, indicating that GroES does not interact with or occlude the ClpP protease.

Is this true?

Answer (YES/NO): YES